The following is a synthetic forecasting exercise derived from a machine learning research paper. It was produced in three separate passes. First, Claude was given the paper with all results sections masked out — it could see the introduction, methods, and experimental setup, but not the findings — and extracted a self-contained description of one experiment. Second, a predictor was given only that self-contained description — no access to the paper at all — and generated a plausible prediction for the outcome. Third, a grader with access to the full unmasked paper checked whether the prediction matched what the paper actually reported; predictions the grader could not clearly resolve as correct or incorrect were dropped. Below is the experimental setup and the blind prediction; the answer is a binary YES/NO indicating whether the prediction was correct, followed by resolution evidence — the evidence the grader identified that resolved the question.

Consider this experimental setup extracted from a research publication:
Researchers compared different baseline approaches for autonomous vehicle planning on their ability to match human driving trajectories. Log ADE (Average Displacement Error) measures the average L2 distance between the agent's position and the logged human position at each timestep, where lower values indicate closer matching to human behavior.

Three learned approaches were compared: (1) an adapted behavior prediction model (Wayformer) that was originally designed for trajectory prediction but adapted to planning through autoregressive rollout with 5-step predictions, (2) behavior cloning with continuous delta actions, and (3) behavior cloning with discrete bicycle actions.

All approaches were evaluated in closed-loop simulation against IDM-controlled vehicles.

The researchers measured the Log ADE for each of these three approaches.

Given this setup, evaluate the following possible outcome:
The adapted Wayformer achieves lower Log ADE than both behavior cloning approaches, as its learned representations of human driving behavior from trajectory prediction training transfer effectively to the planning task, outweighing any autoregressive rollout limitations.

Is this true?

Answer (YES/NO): NO